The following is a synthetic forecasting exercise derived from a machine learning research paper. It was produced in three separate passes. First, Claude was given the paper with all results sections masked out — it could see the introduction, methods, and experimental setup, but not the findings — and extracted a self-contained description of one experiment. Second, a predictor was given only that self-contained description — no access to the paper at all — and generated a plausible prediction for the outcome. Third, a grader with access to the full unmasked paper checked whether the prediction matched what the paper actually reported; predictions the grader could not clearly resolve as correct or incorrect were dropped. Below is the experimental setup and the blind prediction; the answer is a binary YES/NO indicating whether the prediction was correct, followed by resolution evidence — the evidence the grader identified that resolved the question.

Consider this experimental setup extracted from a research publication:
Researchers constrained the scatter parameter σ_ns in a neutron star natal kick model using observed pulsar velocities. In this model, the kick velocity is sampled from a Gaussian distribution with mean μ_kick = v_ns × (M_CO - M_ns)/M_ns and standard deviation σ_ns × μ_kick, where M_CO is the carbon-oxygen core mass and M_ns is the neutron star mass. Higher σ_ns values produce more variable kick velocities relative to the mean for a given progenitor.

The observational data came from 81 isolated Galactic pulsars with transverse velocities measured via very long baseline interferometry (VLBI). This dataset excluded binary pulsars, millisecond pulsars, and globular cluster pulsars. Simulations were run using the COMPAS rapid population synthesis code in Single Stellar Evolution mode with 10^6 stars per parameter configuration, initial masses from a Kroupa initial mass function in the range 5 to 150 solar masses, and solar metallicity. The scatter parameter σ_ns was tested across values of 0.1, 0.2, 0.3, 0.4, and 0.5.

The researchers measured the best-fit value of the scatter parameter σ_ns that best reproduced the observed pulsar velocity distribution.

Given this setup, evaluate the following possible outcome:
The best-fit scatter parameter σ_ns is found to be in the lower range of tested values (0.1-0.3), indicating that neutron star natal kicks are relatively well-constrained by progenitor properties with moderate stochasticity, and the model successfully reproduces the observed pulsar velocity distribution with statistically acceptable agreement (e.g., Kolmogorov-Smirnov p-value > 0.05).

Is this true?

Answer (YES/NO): YES